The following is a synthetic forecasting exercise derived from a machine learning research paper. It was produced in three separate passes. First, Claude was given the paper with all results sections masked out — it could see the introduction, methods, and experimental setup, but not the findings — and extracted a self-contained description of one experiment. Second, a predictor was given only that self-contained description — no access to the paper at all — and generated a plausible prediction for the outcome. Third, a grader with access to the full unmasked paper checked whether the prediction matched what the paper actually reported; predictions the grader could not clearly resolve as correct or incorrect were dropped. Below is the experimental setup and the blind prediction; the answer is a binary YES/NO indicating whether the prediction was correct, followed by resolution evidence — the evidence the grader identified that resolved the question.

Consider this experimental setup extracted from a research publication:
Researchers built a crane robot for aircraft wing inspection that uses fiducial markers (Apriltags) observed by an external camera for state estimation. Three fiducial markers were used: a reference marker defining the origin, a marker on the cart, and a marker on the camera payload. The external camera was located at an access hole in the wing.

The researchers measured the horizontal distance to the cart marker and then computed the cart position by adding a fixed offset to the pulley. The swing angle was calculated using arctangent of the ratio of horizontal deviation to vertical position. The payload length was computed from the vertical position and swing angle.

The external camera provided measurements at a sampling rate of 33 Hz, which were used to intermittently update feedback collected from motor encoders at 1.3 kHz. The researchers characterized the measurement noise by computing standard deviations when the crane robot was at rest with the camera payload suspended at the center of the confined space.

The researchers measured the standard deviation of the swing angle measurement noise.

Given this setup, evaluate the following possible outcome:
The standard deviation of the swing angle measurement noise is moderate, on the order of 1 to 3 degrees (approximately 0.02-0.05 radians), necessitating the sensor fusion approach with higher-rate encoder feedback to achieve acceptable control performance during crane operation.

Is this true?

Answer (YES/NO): NO